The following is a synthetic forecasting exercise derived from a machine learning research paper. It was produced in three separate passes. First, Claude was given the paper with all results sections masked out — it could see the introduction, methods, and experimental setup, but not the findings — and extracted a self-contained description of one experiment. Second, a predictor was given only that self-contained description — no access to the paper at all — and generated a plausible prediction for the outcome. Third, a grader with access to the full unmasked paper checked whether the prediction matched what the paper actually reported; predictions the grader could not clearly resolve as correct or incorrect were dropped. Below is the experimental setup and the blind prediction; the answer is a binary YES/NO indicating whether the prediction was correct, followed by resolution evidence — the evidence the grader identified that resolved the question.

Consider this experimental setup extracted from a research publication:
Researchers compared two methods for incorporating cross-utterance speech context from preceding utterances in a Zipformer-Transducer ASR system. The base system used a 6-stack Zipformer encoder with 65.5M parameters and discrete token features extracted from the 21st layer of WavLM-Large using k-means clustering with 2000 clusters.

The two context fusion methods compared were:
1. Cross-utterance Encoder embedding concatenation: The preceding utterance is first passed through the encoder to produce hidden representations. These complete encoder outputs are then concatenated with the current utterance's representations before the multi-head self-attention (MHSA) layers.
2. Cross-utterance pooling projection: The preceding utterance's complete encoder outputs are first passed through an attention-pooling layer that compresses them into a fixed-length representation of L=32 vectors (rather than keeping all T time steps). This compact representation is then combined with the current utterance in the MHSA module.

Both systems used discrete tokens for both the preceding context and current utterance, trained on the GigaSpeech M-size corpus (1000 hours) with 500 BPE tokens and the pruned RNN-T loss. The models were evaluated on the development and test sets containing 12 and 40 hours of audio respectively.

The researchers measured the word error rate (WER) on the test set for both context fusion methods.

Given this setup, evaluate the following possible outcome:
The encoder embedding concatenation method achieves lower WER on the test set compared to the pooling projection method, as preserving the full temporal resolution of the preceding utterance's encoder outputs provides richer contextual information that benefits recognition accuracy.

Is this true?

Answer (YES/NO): YES